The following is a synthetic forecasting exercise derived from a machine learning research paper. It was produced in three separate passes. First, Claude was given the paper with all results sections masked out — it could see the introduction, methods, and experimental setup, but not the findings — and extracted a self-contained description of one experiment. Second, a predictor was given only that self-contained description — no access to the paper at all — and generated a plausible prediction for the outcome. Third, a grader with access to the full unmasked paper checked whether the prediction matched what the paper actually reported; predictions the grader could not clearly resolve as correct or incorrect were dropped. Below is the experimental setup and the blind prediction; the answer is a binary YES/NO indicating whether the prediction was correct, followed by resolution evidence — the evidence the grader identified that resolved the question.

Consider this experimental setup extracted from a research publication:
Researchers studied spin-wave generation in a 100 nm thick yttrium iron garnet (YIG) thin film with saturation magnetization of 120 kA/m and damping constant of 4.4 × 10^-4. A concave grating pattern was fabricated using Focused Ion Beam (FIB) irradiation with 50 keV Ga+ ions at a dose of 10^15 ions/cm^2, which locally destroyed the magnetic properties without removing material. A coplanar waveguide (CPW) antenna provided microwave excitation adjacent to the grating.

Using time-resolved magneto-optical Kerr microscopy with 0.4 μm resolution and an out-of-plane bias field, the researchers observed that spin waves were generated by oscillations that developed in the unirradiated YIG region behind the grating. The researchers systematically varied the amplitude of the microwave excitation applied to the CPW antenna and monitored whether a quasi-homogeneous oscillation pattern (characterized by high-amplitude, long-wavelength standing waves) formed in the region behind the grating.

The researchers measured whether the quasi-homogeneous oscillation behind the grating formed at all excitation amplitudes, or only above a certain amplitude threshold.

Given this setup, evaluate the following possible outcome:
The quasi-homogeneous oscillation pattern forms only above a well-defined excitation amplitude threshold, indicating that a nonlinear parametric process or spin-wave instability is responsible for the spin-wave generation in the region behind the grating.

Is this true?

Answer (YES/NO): YES